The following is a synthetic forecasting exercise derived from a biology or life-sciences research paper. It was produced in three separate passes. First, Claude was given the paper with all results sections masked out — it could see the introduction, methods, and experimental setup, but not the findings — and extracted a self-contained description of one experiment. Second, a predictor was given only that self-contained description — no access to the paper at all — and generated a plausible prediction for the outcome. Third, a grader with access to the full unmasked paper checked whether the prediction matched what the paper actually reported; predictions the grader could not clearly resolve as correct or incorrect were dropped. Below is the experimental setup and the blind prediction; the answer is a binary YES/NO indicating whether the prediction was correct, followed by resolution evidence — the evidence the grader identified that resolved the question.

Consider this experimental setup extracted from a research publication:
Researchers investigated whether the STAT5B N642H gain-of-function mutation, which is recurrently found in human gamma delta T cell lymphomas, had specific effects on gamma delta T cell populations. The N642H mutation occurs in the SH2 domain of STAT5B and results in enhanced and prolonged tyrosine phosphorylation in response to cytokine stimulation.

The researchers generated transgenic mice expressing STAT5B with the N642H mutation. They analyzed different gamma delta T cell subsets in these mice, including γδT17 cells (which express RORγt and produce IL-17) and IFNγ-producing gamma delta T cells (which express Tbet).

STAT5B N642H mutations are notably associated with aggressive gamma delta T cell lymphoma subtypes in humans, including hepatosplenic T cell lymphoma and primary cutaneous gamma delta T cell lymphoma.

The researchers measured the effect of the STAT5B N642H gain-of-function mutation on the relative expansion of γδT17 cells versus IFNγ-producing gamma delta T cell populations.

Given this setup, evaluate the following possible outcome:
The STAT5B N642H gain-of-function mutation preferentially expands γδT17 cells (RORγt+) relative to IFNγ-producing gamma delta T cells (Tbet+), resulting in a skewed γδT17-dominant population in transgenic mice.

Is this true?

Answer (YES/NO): NO